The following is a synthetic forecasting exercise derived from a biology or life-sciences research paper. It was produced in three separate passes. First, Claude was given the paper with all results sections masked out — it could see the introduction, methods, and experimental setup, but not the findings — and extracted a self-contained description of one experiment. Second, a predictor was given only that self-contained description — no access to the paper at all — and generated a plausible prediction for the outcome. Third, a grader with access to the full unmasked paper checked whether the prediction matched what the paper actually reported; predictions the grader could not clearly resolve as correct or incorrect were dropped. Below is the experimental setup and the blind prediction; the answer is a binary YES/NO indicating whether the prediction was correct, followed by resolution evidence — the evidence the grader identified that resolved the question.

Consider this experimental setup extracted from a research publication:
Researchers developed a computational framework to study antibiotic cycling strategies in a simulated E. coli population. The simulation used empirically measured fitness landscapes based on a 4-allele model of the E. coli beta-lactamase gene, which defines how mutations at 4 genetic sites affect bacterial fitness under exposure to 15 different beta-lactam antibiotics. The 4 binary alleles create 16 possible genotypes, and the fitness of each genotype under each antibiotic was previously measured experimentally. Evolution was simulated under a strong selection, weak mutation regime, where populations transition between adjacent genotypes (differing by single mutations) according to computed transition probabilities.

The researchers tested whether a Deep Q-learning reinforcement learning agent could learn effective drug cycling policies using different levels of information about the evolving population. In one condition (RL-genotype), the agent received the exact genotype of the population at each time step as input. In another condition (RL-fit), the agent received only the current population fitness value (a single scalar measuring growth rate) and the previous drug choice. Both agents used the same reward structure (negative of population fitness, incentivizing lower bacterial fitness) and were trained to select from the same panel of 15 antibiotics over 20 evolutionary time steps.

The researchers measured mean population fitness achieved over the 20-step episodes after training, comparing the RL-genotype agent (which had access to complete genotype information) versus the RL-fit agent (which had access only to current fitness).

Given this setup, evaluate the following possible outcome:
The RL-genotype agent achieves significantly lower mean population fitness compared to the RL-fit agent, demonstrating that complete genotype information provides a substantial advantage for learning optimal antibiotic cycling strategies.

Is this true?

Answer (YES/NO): YES